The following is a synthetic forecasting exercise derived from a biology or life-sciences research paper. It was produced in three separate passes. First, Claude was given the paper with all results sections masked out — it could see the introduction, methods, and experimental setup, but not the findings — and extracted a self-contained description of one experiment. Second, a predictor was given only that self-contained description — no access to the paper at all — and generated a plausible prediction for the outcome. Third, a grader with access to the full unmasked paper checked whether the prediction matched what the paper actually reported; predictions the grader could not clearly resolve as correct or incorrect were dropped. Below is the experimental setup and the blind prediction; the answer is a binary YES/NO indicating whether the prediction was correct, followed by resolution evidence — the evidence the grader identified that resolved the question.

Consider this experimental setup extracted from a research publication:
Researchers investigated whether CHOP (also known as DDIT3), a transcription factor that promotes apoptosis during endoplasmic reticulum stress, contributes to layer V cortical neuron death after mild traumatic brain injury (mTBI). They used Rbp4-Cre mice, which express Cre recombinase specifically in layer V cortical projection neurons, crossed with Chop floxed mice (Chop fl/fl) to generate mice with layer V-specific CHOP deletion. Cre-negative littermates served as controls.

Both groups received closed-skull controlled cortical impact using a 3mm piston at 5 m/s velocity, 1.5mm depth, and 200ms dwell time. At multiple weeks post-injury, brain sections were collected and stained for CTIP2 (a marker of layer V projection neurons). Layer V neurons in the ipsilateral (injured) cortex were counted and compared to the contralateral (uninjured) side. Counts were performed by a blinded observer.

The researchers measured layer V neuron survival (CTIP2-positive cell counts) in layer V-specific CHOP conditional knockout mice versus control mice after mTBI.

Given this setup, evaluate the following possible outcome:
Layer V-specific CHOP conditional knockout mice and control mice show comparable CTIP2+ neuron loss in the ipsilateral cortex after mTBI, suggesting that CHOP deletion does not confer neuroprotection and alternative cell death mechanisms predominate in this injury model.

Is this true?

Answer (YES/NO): YES